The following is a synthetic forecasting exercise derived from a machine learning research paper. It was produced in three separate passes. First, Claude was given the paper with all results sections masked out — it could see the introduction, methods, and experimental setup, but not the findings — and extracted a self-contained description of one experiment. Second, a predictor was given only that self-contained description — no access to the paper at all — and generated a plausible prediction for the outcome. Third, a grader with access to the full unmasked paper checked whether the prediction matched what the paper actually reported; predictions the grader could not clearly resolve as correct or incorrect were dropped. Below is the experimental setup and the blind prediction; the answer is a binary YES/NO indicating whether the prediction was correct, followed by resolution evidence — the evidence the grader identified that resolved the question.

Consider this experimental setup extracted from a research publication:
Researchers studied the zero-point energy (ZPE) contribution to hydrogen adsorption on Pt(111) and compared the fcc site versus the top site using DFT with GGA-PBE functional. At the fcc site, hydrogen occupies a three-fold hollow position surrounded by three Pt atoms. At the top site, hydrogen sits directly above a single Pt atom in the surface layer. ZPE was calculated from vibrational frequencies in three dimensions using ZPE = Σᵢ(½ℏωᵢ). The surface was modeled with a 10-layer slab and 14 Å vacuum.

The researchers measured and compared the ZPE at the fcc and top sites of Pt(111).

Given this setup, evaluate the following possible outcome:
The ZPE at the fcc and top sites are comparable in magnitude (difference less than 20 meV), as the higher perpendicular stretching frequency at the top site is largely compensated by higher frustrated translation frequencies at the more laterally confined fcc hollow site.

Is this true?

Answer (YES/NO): NO